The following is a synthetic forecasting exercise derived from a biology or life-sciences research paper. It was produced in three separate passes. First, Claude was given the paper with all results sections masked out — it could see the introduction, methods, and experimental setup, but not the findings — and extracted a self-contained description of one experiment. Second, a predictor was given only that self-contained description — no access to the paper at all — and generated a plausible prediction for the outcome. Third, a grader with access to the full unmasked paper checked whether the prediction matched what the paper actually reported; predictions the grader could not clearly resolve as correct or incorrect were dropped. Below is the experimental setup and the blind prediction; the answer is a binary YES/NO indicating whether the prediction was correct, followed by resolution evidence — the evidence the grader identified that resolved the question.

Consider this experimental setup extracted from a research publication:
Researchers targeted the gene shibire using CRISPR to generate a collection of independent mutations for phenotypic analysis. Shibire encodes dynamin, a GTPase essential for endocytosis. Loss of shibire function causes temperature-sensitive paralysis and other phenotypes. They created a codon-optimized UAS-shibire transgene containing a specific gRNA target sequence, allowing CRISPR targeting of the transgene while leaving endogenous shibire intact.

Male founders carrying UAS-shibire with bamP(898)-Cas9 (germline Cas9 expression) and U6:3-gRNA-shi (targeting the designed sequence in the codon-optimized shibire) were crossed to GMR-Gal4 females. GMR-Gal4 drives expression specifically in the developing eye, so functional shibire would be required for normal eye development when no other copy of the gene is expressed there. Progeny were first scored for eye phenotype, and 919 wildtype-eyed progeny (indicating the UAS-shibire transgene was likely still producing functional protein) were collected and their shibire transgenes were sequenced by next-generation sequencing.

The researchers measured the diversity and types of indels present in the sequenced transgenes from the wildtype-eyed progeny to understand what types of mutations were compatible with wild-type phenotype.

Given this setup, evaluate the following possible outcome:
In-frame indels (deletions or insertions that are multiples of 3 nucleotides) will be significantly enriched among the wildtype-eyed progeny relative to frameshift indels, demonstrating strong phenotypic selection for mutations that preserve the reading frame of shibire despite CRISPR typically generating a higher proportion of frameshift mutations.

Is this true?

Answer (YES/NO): NO